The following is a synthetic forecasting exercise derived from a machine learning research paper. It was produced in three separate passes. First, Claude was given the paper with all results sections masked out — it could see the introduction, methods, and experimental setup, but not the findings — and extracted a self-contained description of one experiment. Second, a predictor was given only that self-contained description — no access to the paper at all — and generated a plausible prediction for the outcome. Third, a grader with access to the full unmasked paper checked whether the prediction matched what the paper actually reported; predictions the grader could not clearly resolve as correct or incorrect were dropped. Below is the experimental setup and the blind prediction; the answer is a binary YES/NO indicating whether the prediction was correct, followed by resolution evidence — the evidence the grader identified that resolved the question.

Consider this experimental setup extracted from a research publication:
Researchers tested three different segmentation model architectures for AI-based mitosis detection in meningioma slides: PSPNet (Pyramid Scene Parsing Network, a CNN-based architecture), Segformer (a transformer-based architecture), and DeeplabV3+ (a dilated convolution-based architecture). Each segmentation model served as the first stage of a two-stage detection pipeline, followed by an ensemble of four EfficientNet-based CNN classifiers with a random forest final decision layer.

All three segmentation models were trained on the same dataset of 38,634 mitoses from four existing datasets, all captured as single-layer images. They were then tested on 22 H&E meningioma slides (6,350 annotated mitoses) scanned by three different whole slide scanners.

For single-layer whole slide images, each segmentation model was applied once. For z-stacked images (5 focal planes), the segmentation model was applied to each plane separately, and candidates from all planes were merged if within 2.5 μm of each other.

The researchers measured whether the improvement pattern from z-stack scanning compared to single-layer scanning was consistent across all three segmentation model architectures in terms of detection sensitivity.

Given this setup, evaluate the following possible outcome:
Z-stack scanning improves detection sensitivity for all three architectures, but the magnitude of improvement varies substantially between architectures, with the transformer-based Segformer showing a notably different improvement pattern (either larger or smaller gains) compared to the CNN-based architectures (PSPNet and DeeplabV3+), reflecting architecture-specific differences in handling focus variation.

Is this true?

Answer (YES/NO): NO